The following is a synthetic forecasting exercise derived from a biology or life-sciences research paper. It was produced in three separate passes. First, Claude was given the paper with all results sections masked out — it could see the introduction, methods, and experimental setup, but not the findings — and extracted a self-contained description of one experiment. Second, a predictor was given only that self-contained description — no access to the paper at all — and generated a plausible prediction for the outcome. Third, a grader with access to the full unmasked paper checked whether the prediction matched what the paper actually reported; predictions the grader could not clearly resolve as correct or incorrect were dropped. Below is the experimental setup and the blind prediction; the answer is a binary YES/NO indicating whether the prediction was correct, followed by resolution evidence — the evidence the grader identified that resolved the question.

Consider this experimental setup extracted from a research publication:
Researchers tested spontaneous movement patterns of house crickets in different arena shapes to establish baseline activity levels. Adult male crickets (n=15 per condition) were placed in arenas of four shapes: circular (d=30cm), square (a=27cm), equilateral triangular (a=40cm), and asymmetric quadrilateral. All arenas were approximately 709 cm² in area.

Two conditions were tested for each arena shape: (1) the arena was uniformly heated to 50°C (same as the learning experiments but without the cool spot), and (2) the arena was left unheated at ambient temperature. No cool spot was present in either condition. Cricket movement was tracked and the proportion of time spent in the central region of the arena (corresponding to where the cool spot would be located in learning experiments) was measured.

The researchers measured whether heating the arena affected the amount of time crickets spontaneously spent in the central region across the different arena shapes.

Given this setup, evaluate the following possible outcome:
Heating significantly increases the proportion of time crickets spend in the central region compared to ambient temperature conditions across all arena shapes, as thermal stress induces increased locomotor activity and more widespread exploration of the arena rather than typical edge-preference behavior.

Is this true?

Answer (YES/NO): NO